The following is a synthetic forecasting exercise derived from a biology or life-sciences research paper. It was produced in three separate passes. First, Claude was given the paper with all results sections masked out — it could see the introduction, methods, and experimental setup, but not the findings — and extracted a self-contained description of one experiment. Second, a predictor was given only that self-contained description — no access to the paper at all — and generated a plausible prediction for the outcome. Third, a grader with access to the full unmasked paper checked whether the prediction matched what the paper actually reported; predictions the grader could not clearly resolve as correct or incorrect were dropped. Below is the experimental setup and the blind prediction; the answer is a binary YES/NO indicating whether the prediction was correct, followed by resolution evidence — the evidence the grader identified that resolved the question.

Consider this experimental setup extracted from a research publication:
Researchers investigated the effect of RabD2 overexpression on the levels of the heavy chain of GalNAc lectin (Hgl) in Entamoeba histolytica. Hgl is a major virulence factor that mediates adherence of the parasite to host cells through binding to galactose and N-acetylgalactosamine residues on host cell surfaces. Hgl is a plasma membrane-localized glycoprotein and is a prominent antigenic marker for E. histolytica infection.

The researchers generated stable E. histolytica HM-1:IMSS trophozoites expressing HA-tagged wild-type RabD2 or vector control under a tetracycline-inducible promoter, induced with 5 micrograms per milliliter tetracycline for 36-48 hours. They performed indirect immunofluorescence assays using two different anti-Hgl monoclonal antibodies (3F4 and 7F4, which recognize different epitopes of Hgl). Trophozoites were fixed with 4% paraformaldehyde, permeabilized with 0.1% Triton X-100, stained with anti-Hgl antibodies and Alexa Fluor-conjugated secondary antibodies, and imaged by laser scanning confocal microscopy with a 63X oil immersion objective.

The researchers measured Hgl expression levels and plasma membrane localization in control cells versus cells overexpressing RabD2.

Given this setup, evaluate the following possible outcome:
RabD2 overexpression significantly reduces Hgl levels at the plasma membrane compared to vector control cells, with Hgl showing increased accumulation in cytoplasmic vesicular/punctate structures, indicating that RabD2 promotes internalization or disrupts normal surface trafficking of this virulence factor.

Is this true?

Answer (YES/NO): NO